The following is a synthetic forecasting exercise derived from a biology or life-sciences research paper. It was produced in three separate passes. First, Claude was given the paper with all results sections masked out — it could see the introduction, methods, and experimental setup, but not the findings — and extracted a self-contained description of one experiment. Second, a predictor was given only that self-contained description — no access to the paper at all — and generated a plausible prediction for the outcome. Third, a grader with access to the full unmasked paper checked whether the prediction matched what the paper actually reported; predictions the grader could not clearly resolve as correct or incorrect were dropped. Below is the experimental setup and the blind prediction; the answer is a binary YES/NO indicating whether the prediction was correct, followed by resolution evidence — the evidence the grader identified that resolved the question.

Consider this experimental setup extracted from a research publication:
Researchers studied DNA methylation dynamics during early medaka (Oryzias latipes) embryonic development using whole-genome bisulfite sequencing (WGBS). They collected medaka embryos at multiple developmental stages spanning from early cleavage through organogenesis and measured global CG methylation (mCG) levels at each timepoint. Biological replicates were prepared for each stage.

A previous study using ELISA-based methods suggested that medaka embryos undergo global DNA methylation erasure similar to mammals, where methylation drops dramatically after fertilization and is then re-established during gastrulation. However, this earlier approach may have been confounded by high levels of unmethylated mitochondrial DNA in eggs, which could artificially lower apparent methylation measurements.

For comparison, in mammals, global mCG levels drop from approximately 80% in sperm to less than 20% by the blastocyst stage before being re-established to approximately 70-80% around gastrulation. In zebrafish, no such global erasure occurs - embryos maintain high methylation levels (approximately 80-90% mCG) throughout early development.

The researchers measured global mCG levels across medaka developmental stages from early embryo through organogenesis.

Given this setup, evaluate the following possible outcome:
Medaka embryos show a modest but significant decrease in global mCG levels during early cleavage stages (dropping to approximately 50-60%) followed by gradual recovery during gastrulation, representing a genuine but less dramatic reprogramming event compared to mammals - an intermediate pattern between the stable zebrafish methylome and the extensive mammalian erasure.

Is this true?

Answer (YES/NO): NO